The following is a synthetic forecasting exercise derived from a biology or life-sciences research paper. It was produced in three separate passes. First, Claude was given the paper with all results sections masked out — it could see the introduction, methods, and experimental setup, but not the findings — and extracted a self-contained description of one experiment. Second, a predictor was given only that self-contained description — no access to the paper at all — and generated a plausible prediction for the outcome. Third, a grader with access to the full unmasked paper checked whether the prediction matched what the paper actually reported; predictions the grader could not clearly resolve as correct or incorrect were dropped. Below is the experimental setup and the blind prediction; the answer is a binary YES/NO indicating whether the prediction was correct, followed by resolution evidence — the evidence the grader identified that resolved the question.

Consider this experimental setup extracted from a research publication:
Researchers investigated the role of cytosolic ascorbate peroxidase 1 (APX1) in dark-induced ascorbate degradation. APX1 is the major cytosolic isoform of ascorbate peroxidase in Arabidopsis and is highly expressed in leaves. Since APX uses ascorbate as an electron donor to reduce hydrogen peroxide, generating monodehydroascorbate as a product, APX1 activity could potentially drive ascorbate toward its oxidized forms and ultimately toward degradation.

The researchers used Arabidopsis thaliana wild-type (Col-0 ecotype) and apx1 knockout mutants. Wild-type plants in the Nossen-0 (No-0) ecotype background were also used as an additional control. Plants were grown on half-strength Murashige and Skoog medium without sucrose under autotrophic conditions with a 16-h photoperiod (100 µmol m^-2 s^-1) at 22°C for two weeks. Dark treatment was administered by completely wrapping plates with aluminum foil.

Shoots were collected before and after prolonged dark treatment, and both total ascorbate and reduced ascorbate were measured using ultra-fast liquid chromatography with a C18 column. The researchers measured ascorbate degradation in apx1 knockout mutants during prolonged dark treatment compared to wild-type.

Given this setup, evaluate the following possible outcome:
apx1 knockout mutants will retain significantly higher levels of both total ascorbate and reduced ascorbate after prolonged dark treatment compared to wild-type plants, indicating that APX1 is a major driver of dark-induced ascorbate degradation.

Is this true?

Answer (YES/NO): NO